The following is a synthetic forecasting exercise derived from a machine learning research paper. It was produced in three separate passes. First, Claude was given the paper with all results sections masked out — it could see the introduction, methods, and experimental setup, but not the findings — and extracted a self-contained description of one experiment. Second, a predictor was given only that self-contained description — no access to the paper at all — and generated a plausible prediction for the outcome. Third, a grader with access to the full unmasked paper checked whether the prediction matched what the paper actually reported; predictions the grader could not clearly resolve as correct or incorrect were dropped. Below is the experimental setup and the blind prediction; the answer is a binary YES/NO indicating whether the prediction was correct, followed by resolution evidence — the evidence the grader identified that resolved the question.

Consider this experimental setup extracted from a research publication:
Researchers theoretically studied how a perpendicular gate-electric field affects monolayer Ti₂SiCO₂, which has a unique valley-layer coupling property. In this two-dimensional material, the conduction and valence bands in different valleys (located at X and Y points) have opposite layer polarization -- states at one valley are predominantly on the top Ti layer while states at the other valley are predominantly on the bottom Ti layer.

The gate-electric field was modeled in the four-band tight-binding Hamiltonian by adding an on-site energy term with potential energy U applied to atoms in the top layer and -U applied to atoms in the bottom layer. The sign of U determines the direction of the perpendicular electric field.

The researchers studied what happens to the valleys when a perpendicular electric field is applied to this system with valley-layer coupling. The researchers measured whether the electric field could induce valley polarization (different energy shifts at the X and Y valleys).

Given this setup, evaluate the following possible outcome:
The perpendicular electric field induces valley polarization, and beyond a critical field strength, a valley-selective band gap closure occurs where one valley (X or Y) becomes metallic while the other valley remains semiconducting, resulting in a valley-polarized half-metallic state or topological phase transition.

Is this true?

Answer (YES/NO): YES